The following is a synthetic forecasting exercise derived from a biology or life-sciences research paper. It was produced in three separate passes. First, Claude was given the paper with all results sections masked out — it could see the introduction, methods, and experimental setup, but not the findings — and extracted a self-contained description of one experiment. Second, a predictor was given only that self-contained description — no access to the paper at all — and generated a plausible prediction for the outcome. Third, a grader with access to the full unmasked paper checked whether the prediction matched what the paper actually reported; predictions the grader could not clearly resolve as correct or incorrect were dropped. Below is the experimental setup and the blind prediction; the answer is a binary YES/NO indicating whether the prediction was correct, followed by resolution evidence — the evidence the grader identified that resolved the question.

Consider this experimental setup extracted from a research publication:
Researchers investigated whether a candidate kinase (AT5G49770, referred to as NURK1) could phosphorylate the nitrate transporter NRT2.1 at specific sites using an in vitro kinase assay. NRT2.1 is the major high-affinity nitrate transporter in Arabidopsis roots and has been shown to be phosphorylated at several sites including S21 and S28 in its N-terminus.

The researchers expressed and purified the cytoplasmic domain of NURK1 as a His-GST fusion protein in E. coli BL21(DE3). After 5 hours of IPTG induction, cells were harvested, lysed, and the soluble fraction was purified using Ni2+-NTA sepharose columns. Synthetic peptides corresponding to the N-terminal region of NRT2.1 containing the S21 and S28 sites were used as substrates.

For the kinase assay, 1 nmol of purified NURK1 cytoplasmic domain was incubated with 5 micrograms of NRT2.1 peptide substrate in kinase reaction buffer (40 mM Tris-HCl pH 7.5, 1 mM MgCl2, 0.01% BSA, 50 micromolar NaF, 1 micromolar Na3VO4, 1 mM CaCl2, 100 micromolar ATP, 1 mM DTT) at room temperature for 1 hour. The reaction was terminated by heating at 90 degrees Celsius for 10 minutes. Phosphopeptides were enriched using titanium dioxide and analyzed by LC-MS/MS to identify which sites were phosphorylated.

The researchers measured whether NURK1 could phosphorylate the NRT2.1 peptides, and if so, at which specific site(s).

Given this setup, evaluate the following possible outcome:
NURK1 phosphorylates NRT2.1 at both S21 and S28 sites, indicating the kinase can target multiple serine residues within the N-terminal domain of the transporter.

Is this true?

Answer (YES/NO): NO